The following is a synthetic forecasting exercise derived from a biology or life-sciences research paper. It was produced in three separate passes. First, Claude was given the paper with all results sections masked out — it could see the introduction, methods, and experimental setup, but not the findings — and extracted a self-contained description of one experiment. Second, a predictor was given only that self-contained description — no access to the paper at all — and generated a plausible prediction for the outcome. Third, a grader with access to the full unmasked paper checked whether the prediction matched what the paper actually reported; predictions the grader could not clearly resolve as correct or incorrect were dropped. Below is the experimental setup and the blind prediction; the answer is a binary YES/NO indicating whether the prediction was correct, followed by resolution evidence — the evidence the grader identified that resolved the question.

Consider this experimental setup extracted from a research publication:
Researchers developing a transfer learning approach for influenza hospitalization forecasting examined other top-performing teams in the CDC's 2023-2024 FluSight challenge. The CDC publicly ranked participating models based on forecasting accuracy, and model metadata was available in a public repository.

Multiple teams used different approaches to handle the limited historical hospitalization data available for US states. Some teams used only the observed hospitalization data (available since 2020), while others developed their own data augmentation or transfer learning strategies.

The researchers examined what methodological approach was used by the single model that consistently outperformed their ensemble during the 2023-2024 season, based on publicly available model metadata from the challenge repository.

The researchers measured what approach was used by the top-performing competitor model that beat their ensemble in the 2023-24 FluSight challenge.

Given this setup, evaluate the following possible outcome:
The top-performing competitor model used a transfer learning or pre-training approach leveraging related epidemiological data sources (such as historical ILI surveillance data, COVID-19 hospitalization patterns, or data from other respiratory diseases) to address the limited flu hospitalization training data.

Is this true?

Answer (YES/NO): YES